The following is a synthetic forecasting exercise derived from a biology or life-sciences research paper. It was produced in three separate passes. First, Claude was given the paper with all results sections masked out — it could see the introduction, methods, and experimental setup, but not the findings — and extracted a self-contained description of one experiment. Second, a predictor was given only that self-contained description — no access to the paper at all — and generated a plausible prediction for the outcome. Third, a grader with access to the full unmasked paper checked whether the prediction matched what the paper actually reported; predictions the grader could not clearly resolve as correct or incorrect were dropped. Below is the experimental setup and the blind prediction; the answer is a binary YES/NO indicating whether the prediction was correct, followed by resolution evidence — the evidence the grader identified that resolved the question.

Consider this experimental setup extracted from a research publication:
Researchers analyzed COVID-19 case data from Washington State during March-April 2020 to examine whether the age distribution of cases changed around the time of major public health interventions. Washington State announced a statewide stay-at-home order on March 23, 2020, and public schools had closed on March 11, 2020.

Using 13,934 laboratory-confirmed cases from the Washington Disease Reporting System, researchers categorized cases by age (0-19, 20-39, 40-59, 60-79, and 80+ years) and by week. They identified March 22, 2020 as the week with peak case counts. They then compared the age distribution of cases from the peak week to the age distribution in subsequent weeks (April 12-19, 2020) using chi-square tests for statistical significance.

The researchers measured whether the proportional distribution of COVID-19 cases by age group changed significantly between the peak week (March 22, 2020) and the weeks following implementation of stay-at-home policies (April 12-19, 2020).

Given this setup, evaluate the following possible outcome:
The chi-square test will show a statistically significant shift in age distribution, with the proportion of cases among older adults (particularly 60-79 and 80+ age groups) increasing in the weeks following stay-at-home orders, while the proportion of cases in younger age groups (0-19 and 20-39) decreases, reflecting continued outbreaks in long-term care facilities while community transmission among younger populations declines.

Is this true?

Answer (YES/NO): NO